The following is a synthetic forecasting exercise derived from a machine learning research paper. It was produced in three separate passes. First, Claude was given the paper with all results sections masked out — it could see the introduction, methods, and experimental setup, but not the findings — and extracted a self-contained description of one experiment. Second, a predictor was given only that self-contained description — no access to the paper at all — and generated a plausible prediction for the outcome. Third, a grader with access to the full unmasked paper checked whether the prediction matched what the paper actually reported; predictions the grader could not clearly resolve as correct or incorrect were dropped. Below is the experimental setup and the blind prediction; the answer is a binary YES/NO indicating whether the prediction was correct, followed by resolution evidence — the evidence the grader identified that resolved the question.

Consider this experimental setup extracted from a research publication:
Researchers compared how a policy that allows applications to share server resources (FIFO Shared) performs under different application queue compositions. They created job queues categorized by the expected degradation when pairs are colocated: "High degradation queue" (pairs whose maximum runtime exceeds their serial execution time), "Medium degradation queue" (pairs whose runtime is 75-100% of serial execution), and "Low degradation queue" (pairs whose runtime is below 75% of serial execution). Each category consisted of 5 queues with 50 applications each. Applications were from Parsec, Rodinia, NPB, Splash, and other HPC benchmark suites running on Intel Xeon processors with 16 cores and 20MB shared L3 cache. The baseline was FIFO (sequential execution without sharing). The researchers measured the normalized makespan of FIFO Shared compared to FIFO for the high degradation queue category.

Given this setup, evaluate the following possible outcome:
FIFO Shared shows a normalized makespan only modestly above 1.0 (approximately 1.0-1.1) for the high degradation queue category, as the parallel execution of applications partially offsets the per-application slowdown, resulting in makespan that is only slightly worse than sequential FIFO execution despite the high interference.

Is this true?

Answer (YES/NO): NO